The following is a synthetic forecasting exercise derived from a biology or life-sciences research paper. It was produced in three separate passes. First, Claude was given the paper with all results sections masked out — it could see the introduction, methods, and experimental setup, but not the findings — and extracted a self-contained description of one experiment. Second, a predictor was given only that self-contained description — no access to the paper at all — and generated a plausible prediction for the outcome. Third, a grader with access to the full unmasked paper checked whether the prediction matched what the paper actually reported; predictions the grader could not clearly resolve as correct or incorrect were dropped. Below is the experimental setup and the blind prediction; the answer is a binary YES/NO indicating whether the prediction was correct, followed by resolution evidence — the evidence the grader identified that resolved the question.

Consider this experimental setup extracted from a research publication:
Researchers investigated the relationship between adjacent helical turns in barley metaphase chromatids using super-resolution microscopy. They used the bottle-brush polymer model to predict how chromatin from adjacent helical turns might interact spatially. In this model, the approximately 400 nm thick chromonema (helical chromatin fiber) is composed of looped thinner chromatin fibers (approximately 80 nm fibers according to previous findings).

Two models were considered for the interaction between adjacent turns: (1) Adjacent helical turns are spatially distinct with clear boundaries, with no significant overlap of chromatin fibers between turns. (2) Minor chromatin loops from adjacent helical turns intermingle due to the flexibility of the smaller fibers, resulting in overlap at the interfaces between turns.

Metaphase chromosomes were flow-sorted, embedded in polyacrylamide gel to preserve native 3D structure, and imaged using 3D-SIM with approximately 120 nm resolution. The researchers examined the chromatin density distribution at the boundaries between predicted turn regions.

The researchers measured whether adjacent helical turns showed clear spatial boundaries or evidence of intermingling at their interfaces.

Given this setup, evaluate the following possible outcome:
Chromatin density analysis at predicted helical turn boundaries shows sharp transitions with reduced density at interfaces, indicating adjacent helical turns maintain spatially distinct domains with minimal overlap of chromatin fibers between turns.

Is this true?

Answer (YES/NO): NO